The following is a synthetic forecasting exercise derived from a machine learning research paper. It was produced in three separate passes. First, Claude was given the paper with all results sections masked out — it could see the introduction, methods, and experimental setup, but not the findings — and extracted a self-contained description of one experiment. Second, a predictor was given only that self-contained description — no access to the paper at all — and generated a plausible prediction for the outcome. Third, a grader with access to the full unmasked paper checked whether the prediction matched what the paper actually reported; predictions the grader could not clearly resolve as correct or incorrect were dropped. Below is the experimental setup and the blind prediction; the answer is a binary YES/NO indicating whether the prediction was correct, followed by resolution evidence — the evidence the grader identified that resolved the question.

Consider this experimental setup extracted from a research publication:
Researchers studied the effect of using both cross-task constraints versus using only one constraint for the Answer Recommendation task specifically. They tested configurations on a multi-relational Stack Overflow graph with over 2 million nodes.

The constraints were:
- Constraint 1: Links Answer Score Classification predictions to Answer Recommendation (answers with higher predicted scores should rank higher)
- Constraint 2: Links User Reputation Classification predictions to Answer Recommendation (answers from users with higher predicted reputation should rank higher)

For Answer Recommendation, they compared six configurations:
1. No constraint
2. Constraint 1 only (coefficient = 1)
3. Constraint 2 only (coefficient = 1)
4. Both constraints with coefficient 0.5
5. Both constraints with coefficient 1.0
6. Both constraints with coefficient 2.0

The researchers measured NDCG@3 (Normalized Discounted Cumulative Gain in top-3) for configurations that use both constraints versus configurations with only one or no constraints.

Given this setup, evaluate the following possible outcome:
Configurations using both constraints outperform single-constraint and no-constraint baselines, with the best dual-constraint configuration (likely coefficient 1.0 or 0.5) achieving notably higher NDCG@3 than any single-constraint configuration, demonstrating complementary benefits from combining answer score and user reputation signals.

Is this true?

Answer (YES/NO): YES